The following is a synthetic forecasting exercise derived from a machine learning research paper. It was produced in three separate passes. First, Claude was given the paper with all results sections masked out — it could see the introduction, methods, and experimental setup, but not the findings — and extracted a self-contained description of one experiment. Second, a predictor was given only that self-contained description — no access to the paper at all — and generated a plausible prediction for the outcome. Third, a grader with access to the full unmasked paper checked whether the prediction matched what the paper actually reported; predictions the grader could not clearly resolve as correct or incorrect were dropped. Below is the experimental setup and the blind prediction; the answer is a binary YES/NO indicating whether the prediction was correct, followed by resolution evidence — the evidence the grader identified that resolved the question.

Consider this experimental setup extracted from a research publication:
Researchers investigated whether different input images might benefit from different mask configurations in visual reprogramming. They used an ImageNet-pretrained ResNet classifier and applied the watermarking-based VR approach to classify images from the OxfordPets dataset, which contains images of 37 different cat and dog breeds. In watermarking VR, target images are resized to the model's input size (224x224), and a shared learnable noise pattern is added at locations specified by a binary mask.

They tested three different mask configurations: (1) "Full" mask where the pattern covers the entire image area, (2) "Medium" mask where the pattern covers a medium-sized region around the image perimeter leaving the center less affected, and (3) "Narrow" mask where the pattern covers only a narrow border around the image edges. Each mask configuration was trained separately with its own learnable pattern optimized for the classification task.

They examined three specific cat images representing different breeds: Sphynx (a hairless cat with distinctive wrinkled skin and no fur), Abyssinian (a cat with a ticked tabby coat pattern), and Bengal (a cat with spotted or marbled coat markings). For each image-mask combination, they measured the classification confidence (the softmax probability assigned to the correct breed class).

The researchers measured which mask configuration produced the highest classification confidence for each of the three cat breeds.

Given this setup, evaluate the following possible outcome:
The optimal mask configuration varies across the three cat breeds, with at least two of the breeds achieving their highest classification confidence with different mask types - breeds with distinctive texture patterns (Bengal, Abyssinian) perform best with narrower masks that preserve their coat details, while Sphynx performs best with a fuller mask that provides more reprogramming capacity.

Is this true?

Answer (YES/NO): NO